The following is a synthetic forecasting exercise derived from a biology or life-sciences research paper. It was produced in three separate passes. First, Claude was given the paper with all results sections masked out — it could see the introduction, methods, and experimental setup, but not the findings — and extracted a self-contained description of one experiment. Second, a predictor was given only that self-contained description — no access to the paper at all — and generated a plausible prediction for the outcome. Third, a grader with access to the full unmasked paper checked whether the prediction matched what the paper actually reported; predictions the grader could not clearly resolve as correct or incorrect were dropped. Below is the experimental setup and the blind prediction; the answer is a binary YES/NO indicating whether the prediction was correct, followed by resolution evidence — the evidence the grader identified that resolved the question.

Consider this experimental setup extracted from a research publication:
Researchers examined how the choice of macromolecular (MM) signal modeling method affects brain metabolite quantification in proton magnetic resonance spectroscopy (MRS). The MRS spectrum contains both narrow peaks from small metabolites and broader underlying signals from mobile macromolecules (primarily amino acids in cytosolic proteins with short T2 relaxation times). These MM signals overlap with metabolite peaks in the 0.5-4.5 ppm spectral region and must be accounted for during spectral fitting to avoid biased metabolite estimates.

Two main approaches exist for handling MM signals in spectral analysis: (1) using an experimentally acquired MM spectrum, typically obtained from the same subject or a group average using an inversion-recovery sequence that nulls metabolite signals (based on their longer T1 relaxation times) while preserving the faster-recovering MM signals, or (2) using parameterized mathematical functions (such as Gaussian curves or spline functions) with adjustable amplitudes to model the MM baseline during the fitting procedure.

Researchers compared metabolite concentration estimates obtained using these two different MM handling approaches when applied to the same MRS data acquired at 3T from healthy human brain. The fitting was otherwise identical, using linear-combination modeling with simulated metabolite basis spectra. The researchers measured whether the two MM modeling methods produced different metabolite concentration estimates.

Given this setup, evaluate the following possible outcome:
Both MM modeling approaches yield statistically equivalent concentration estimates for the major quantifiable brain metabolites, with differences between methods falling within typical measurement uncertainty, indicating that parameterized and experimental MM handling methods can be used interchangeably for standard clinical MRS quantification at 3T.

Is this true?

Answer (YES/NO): NO